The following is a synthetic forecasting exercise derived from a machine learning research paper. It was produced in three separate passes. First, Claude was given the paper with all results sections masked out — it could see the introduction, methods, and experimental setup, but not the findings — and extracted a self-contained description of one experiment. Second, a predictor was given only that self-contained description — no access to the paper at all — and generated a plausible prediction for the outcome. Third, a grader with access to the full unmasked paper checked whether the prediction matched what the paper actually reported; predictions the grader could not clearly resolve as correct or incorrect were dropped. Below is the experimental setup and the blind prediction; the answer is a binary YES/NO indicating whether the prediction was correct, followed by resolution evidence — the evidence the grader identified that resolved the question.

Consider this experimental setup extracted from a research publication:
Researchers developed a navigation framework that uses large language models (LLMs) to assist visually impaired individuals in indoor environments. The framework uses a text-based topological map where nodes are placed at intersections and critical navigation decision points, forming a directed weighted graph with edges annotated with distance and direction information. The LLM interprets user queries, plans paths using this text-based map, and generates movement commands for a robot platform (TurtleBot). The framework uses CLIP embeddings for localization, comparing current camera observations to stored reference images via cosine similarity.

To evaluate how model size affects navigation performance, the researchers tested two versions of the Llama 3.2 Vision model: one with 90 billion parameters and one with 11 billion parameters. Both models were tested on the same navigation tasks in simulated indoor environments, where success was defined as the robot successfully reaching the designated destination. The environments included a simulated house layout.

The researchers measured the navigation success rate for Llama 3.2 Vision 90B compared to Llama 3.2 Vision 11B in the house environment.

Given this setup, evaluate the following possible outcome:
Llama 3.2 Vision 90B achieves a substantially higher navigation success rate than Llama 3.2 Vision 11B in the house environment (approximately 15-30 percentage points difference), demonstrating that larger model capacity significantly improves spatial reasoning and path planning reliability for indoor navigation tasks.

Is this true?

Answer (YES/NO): NO